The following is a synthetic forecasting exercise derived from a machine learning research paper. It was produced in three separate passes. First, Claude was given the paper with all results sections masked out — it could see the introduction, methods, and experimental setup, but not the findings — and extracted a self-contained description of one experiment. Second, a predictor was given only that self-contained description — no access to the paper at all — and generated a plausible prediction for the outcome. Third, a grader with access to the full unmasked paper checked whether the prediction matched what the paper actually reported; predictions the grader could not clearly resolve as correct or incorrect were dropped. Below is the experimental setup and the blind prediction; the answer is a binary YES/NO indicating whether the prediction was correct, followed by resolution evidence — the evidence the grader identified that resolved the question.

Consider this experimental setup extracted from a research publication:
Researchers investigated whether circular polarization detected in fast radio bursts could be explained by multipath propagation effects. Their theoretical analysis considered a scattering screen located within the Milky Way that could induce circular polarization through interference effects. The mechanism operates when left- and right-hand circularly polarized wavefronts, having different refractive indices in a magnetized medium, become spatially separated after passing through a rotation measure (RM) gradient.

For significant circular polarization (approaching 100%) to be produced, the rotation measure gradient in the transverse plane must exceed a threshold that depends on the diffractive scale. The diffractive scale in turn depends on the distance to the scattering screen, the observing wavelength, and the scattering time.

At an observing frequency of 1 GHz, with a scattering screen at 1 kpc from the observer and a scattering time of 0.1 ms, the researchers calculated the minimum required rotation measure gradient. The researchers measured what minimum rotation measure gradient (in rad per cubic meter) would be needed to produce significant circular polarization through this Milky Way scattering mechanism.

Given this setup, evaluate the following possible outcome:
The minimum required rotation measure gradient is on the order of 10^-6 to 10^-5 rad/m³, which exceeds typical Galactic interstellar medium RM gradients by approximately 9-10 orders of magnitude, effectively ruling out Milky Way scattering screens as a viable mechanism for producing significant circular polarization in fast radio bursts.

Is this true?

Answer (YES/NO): NO